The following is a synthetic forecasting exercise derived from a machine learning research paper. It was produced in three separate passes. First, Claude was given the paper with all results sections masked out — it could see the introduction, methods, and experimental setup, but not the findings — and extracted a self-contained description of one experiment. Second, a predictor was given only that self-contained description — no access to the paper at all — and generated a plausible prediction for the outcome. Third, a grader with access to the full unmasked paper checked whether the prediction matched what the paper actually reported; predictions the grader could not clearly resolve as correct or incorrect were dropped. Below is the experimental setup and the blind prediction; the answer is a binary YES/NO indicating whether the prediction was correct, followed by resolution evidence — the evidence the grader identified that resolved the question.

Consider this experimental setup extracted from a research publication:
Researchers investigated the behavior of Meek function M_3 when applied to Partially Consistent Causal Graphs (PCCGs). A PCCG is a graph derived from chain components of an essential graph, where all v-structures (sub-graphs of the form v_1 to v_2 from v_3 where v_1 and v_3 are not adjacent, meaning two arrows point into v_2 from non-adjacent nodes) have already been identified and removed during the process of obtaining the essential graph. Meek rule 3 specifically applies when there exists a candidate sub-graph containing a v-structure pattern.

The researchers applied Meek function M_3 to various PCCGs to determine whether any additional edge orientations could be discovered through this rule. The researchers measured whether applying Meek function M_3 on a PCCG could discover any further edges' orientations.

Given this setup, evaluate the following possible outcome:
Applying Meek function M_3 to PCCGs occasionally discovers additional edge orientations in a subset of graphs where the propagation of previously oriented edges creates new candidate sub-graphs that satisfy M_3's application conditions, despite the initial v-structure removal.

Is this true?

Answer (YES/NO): NO